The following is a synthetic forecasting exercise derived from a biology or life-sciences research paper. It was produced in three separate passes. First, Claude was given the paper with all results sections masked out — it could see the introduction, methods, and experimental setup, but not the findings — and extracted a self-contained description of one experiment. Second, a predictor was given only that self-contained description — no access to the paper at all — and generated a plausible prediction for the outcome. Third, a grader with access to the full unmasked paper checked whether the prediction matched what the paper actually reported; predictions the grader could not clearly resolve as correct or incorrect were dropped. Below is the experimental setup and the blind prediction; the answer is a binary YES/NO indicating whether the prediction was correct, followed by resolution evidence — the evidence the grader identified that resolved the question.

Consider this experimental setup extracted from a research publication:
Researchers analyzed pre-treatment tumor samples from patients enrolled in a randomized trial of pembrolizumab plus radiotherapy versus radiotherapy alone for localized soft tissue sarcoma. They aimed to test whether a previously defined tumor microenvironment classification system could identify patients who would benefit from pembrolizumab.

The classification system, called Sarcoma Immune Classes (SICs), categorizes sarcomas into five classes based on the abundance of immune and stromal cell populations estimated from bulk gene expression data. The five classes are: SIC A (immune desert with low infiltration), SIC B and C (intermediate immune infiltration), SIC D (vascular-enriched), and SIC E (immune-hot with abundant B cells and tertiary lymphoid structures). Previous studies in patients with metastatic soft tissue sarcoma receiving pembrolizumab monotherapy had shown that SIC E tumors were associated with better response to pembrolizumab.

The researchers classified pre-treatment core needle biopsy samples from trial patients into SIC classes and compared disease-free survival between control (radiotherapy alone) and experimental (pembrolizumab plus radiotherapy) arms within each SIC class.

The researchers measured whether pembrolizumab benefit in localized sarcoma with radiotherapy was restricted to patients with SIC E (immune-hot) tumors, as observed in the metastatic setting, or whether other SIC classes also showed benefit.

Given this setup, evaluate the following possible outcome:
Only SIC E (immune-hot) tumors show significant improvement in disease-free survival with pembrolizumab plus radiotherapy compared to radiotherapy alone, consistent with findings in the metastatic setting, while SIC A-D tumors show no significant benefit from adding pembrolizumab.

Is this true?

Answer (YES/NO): NO